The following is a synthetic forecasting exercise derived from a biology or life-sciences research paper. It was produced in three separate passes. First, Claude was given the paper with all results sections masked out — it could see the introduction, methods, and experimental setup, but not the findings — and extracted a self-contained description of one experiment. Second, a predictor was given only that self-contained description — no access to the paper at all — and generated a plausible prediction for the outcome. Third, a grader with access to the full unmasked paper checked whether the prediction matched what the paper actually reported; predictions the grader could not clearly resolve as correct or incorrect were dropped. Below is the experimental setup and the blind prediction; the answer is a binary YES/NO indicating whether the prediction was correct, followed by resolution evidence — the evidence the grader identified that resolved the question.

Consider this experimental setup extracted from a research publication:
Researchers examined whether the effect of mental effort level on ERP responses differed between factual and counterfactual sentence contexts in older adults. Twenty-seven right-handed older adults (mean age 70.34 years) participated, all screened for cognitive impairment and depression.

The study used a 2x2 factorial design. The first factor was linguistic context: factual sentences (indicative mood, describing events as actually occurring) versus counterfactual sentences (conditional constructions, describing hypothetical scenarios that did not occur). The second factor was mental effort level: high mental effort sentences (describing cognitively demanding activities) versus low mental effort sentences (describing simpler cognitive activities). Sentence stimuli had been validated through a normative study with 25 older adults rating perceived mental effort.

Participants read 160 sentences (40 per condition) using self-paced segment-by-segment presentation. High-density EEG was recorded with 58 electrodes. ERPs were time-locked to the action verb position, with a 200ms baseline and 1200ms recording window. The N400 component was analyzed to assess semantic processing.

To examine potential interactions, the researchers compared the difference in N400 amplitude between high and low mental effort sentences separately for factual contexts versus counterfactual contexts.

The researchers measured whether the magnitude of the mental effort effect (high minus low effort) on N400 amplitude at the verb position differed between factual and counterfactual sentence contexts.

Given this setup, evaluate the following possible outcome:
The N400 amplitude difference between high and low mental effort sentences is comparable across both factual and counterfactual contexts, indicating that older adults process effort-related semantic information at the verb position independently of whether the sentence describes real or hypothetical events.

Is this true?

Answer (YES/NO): NO